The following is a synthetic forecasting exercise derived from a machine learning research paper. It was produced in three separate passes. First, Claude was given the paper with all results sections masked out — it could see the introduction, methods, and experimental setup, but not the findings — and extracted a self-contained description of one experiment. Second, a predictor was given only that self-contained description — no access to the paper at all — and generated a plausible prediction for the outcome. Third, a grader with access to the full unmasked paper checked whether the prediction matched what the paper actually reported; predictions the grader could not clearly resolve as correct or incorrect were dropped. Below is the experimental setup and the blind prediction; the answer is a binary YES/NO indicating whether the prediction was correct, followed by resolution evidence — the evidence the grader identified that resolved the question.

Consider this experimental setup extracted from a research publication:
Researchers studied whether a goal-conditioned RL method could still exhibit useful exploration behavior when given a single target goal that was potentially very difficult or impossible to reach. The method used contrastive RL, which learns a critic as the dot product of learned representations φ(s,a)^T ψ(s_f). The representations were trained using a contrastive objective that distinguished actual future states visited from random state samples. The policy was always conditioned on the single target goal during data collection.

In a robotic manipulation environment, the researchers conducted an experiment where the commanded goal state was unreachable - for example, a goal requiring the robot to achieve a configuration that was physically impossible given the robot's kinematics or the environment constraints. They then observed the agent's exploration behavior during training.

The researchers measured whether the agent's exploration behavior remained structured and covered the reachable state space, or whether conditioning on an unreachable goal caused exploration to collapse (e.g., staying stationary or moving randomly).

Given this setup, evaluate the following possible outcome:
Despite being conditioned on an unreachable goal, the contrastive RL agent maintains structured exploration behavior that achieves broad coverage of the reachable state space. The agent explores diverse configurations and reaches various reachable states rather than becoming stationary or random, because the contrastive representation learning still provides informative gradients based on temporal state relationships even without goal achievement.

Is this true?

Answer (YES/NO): NO